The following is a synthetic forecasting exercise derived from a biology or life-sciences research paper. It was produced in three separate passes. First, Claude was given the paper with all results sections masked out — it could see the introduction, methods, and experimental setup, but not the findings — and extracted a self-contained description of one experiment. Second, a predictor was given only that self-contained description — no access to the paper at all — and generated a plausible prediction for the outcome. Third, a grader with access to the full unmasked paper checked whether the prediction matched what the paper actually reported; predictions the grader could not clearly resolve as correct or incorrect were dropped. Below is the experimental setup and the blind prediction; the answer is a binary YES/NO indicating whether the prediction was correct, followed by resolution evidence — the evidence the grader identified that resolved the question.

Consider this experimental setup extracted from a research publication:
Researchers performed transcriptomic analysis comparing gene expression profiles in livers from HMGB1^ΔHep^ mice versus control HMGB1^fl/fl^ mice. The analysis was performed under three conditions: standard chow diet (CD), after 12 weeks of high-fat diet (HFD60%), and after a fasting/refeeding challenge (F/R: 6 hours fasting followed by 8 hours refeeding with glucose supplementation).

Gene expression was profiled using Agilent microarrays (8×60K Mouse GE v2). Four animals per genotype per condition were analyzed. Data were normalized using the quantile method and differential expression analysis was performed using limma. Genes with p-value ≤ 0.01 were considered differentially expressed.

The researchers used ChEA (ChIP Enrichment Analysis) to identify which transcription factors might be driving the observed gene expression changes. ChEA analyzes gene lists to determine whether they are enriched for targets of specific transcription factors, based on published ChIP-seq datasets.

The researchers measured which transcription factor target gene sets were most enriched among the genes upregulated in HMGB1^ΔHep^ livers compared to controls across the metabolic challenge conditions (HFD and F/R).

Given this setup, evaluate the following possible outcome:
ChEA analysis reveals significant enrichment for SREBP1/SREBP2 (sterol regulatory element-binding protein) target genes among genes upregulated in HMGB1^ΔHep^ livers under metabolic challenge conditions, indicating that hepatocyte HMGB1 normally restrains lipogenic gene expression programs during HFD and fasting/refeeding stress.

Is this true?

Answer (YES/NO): NO